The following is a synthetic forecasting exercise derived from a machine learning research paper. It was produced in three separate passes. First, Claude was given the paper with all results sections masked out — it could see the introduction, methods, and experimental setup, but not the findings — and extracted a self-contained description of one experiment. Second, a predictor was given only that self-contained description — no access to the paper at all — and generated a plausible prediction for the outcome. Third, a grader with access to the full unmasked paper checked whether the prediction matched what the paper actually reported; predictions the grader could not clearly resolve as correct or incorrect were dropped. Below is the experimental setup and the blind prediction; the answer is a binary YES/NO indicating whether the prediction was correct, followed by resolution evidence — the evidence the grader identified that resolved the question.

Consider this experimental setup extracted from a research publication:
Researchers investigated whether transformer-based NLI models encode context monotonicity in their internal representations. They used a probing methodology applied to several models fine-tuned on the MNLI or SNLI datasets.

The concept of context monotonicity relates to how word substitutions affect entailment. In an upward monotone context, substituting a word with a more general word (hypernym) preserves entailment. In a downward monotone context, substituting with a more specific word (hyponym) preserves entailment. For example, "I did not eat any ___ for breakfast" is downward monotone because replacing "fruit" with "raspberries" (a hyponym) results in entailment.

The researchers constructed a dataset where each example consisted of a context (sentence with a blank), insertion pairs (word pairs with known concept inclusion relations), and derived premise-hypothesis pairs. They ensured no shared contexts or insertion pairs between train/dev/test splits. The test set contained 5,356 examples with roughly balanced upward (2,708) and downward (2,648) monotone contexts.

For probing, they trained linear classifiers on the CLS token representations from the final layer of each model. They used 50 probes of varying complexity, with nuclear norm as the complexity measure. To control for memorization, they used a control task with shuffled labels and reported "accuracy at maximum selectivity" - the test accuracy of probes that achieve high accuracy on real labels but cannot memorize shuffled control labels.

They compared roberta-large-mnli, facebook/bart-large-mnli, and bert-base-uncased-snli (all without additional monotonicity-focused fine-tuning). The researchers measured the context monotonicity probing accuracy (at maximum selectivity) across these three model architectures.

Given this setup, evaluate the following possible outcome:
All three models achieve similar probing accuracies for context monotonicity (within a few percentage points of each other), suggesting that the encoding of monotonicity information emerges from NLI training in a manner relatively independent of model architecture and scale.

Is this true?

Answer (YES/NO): NO